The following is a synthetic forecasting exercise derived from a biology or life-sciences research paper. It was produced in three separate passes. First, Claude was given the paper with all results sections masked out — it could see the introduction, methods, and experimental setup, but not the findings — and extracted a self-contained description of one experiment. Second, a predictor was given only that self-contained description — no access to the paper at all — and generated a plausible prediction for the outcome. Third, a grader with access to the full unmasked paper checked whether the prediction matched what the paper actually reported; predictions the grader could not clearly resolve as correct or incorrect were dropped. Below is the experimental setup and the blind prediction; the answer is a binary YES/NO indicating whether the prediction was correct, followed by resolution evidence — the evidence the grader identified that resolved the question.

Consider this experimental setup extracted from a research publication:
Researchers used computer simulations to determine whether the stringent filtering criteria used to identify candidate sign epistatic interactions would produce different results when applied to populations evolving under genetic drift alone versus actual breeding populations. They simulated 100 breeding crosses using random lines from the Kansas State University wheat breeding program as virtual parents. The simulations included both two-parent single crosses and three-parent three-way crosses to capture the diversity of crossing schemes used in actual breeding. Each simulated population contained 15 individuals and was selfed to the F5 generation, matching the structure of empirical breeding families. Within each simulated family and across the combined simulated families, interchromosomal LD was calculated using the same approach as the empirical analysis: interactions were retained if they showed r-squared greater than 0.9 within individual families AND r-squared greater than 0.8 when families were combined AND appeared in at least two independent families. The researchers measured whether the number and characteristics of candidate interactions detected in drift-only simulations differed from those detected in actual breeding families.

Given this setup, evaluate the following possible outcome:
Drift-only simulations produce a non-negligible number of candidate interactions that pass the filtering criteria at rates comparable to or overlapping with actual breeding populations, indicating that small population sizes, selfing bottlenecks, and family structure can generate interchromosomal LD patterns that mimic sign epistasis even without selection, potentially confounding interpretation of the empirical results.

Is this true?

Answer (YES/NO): NO